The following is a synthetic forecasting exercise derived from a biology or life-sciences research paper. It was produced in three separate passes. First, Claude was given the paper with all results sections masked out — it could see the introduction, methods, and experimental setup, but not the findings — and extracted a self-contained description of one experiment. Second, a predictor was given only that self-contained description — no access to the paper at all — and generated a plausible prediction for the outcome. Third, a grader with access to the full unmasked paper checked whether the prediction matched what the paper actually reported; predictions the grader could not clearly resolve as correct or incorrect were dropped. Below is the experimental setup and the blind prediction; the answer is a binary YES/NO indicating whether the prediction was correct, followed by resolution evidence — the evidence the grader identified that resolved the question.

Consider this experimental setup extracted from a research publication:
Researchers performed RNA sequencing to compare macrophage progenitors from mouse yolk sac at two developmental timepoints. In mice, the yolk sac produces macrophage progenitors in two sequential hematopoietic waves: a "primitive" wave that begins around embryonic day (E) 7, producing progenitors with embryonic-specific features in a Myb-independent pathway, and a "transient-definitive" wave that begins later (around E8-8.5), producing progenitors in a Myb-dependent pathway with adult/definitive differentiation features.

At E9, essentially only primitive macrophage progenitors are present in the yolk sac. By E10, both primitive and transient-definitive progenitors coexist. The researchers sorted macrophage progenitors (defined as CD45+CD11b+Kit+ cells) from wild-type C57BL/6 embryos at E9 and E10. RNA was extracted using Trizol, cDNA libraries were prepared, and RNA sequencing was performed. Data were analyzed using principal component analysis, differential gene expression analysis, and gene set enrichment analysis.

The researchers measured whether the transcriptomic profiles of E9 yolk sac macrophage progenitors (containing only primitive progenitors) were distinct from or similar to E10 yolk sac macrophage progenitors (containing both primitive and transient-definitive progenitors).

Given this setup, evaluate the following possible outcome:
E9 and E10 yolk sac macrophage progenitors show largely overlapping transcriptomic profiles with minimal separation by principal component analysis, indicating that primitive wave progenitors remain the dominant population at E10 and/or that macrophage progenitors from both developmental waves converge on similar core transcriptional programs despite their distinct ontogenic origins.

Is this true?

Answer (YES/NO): NO